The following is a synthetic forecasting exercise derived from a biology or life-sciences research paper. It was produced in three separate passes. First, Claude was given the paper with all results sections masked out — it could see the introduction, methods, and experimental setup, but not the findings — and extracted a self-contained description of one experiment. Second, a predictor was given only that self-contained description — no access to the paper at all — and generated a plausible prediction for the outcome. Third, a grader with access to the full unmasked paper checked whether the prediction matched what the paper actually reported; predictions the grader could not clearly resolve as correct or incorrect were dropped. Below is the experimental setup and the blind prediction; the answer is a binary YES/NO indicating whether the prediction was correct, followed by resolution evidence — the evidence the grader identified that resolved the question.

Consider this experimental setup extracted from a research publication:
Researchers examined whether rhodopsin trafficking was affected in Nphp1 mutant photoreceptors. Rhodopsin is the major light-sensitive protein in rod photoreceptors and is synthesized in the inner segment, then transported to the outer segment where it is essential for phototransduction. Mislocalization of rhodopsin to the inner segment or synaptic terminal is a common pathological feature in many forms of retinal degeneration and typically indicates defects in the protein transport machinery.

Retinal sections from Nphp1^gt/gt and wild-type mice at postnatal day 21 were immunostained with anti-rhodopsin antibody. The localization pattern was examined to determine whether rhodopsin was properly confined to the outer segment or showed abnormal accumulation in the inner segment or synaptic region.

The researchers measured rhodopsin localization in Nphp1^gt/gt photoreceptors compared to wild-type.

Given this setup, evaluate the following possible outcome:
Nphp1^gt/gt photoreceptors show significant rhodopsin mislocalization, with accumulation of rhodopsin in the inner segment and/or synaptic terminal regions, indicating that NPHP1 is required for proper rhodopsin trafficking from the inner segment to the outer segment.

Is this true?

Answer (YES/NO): NO